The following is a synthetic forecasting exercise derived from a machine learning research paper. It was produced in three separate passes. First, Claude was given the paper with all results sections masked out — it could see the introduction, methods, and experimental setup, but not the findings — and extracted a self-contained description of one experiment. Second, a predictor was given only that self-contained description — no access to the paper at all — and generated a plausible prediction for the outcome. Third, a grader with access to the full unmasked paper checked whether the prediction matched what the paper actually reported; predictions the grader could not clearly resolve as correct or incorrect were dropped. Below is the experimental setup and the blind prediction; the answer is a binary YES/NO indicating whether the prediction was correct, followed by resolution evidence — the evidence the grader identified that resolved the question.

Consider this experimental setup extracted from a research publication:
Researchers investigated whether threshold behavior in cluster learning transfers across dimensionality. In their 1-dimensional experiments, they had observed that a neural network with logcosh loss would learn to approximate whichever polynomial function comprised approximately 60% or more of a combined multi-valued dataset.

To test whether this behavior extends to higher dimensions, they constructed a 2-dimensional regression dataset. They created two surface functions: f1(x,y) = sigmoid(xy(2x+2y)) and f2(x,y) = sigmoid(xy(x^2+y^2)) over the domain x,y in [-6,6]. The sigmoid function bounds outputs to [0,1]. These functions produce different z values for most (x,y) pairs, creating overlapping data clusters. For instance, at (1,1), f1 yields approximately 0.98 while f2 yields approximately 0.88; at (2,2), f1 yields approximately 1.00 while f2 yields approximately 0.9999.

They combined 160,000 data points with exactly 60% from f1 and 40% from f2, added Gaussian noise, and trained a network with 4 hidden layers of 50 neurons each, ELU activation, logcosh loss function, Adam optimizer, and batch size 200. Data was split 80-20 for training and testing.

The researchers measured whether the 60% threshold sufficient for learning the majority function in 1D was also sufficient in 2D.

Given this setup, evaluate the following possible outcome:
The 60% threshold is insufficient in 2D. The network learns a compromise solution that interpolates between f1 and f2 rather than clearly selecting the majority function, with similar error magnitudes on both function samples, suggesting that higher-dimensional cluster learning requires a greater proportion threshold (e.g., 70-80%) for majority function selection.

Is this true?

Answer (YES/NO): NO